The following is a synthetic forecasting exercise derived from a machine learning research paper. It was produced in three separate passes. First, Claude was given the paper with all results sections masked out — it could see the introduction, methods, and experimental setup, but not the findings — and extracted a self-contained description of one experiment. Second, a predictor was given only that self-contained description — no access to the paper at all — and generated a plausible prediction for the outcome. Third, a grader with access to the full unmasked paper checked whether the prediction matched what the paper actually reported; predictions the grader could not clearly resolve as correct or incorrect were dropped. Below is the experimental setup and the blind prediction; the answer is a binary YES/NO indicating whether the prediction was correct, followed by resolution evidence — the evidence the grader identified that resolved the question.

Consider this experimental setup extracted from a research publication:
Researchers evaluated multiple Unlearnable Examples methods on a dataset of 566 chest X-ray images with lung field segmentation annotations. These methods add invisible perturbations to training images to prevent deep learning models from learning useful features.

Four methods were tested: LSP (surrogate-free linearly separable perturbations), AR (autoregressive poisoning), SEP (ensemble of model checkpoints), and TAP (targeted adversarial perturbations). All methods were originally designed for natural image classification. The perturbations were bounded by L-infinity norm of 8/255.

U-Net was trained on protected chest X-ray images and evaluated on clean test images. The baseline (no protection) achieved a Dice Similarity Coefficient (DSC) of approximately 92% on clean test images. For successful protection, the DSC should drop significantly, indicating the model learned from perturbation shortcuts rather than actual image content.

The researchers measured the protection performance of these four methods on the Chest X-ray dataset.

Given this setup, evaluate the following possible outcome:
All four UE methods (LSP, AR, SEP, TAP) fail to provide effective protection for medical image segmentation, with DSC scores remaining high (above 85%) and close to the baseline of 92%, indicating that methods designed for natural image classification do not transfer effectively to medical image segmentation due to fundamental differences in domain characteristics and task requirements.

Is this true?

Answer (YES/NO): YES